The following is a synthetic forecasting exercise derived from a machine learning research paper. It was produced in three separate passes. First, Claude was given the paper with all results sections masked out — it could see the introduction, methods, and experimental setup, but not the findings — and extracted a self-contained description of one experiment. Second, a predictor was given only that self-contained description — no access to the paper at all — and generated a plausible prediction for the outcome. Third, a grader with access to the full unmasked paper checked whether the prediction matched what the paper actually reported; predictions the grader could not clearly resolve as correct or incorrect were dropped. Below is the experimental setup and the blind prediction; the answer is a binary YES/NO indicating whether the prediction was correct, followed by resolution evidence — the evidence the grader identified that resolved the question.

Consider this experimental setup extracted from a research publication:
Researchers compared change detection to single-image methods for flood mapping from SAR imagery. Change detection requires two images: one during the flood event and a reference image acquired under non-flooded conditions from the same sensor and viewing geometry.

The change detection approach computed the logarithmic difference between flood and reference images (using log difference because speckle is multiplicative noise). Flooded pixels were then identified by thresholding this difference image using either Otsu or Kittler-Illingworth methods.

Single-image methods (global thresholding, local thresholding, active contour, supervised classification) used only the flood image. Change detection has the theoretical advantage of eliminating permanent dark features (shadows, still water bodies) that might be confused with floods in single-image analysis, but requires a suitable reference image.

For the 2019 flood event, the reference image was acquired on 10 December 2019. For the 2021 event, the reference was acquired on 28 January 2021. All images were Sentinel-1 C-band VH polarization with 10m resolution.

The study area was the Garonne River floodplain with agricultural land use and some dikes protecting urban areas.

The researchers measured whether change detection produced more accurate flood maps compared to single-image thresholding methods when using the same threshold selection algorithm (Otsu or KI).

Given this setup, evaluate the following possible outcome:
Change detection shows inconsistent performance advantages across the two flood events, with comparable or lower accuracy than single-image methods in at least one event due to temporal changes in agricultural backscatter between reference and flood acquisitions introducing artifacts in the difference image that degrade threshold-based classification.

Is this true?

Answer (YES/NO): NO